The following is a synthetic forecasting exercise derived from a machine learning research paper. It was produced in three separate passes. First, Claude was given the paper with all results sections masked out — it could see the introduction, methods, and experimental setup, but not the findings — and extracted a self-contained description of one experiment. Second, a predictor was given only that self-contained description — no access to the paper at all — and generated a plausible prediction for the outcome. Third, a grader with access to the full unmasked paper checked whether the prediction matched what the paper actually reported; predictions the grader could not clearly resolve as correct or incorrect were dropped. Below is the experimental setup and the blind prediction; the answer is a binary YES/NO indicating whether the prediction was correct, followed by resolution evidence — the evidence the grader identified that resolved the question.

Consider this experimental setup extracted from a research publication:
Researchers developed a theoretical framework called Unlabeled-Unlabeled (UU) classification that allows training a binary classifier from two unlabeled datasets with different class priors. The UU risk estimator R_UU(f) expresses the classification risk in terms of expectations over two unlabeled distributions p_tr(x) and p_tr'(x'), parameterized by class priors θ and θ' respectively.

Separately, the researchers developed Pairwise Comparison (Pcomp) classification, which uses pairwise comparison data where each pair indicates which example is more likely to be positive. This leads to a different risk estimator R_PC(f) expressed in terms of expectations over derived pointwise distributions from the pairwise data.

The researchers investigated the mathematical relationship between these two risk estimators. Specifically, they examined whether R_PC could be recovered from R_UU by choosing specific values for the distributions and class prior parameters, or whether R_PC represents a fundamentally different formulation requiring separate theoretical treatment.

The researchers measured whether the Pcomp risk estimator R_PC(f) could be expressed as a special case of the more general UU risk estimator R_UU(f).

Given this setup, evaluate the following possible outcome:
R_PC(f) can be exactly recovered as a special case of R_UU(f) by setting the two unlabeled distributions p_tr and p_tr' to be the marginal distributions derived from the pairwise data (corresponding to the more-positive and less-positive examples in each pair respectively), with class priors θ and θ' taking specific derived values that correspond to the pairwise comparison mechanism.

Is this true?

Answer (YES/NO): YES